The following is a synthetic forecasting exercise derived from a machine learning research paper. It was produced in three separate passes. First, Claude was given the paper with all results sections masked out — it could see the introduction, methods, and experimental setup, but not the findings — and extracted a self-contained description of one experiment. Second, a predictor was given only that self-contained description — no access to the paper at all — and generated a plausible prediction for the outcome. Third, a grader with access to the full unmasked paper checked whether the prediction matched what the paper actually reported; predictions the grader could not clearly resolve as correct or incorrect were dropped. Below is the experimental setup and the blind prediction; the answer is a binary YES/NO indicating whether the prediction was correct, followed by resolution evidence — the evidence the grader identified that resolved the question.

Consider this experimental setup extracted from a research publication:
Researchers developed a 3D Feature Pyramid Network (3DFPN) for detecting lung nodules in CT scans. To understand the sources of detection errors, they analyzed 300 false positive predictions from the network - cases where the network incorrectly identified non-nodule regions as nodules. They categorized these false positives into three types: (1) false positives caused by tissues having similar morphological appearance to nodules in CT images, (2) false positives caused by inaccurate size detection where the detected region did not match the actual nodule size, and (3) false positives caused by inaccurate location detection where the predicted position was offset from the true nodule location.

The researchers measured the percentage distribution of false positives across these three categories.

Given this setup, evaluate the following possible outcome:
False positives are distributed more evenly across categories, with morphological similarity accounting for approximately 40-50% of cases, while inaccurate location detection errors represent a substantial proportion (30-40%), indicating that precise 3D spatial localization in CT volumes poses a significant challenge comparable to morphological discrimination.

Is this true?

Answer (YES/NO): NO